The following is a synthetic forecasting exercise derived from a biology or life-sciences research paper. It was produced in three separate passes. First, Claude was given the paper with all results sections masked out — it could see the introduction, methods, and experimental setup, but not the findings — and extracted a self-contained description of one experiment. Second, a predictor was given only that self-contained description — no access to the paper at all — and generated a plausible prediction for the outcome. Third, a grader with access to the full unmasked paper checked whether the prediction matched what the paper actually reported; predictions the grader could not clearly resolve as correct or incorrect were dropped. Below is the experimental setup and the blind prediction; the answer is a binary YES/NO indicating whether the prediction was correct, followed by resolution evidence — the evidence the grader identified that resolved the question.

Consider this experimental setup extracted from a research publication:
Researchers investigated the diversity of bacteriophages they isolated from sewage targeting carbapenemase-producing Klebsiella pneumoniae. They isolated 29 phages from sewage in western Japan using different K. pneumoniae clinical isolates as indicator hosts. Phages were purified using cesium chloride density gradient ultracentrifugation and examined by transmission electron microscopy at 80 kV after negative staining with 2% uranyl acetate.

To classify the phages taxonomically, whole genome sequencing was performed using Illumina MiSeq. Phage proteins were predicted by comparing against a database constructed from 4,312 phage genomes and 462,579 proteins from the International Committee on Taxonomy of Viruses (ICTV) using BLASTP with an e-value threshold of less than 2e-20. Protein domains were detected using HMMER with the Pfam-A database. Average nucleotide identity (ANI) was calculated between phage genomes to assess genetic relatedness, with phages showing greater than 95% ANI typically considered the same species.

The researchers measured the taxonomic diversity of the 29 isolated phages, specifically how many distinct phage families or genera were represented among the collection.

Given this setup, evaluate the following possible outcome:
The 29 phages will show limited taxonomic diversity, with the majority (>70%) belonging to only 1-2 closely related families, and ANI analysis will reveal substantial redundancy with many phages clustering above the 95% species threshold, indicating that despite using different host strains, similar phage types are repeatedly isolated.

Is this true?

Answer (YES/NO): YES